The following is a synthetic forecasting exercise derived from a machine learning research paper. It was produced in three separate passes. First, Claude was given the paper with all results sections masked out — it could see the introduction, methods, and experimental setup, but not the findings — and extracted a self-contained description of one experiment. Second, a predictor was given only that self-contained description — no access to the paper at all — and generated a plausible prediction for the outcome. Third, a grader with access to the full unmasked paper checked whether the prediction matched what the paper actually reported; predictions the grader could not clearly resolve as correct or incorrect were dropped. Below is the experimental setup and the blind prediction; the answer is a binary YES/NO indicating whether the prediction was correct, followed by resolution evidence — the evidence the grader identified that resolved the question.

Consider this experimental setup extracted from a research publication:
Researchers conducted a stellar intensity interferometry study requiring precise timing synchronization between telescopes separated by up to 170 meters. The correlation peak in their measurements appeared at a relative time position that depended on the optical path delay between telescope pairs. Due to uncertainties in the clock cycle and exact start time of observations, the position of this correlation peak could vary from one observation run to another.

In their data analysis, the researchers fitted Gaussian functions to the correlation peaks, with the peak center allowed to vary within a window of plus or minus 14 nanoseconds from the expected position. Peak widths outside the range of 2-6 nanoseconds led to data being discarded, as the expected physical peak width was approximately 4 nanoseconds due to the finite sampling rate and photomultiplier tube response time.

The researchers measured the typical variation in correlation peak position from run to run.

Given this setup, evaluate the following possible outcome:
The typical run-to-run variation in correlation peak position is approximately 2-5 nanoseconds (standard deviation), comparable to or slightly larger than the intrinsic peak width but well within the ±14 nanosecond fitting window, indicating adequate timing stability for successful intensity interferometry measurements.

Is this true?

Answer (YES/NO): NO